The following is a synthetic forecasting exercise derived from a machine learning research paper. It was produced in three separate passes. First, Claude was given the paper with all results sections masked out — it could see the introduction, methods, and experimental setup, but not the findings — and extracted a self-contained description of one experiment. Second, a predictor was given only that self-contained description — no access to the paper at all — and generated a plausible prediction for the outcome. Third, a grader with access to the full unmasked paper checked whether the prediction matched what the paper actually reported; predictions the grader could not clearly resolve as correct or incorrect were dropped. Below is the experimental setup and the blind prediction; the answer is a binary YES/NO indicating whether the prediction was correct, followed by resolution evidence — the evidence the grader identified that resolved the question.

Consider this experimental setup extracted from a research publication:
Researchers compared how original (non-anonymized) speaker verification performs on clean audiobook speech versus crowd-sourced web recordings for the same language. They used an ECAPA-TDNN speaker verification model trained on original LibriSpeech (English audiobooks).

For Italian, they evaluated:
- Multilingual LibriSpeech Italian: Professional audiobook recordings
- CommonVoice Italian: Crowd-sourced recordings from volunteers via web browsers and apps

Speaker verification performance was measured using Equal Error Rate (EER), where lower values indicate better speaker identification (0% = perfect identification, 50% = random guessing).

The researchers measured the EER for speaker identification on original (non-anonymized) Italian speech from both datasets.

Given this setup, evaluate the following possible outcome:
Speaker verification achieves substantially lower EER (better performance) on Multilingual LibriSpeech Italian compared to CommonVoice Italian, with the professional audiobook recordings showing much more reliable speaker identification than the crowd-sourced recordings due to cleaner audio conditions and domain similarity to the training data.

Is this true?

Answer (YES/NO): YES